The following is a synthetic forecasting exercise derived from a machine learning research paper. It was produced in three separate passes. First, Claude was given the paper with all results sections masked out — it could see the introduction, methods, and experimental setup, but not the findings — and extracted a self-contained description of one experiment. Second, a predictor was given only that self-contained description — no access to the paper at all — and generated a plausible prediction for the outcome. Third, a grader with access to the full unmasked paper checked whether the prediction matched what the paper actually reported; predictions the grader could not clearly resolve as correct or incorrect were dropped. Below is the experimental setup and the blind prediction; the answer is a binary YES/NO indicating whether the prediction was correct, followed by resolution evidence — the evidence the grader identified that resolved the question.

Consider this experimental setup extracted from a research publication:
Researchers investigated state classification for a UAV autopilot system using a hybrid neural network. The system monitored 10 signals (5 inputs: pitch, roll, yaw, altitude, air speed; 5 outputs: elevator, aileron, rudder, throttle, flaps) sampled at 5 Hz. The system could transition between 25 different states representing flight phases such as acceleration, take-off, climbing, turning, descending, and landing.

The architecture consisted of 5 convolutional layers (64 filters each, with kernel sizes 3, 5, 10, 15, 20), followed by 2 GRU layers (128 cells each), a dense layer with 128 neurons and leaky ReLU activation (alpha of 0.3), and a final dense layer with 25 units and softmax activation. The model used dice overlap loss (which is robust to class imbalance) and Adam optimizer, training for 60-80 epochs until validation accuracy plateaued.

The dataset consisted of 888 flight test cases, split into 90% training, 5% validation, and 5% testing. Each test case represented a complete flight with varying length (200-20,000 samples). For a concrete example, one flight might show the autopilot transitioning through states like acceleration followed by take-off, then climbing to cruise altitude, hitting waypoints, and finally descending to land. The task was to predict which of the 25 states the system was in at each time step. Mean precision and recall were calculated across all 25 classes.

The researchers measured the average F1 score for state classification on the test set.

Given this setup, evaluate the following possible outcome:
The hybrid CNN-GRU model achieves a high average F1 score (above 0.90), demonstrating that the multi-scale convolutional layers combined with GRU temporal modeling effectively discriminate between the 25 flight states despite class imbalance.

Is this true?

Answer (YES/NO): YES